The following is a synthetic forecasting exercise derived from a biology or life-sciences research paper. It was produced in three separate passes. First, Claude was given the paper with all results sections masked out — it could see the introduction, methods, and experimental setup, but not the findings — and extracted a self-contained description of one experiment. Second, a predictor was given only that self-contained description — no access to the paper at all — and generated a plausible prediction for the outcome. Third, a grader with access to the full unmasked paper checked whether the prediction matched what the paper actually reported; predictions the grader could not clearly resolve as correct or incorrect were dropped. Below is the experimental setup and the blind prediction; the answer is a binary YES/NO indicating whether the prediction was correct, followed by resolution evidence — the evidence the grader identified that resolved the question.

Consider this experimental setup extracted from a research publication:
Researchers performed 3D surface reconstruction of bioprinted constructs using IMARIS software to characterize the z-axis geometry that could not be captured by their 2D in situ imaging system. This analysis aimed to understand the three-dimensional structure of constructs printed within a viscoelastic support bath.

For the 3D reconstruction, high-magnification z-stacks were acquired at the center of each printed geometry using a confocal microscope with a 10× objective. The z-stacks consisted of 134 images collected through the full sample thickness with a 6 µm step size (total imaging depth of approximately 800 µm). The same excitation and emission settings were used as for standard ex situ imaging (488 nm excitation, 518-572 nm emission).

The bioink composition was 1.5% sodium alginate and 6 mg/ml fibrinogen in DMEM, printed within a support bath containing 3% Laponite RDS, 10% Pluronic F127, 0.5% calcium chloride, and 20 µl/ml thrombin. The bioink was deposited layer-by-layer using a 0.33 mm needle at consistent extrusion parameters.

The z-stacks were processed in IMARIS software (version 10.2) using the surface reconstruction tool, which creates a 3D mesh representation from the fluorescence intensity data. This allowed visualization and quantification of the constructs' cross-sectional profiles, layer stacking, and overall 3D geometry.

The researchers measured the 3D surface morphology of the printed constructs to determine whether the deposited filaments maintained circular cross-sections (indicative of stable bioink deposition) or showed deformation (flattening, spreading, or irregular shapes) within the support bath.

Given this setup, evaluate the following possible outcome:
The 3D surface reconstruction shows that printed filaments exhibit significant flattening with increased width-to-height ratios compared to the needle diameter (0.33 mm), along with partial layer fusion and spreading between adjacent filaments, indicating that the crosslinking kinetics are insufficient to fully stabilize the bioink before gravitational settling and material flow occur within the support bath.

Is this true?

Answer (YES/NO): NO